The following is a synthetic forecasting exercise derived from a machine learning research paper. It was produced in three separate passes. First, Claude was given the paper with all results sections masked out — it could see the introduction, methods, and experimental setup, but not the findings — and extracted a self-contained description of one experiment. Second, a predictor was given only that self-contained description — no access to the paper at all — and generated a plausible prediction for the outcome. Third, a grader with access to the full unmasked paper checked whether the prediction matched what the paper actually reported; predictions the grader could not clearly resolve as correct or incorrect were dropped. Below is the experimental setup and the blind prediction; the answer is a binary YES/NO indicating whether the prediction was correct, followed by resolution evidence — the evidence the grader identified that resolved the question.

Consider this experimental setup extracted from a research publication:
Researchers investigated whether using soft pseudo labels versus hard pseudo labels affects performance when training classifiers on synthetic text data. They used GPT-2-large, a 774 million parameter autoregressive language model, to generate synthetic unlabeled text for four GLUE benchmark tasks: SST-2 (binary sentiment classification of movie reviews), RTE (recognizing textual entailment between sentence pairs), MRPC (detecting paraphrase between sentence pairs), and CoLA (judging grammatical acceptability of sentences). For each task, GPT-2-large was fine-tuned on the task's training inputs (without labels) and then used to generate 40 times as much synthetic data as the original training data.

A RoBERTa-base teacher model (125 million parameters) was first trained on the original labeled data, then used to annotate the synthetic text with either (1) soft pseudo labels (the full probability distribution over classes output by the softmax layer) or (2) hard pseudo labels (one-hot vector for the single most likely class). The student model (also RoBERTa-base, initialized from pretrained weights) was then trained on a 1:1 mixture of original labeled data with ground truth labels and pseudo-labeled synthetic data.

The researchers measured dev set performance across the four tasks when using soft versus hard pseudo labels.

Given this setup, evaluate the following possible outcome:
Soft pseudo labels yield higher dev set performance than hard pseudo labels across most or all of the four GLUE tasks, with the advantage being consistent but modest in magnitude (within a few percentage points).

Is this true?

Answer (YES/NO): YES